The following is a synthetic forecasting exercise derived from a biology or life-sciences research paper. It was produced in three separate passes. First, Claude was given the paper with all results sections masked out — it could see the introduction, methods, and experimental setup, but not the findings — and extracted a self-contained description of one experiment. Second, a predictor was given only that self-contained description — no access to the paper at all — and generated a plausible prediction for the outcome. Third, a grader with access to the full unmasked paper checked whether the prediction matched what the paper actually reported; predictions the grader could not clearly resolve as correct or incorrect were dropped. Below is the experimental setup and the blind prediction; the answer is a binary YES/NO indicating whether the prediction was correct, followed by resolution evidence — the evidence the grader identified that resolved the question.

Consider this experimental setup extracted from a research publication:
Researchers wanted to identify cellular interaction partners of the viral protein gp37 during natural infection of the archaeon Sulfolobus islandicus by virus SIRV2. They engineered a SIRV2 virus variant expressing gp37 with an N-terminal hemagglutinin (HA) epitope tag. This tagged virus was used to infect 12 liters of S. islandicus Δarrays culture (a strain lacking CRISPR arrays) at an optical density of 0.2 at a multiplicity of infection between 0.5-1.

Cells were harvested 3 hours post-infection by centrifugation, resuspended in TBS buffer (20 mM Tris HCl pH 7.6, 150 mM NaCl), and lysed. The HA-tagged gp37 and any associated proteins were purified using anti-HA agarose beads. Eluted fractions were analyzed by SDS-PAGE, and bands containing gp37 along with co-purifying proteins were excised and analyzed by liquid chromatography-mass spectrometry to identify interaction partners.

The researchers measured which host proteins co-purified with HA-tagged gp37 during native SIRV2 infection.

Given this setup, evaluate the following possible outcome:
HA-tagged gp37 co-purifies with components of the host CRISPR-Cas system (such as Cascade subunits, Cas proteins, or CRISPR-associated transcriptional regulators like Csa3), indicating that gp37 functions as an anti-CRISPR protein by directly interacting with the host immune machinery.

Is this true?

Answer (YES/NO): NO